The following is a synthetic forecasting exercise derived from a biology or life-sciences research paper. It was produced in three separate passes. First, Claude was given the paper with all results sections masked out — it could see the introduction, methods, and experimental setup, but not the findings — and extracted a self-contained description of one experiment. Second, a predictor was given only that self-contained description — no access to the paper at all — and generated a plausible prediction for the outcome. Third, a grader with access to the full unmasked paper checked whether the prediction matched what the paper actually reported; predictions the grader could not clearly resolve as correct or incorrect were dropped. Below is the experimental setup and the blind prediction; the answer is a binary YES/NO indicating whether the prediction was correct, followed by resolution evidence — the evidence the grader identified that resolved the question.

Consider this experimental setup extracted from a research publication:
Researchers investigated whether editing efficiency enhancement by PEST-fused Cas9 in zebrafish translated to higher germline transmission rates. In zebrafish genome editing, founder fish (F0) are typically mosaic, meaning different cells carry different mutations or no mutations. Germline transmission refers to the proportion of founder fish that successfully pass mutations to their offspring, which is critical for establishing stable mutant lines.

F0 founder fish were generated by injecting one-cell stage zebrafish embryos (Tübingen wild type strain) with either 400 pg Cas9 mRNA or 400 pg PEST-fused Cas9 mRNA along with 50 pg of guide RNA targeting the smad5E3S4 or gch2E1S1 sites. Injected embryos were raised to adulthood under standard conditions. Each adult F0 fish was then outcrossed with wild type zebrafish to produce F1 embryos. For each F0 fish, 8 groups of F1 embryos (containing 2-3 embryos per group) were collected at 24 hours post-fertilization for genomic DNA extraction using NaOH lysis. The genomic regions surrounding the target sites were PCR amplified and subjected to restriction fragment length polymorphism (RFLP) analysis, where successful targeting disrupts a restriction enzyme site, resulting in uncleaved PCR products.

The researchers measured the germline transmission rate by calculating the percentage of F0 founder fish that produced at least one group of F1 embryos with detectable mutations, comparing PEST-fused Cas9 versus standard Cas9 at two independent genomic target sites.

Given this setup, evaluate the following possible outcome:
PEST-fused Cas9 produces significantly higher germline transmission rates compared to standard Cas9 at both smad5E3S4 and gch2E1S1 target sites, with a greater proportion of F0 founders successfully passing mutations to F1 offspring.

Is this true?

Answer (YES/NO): YES